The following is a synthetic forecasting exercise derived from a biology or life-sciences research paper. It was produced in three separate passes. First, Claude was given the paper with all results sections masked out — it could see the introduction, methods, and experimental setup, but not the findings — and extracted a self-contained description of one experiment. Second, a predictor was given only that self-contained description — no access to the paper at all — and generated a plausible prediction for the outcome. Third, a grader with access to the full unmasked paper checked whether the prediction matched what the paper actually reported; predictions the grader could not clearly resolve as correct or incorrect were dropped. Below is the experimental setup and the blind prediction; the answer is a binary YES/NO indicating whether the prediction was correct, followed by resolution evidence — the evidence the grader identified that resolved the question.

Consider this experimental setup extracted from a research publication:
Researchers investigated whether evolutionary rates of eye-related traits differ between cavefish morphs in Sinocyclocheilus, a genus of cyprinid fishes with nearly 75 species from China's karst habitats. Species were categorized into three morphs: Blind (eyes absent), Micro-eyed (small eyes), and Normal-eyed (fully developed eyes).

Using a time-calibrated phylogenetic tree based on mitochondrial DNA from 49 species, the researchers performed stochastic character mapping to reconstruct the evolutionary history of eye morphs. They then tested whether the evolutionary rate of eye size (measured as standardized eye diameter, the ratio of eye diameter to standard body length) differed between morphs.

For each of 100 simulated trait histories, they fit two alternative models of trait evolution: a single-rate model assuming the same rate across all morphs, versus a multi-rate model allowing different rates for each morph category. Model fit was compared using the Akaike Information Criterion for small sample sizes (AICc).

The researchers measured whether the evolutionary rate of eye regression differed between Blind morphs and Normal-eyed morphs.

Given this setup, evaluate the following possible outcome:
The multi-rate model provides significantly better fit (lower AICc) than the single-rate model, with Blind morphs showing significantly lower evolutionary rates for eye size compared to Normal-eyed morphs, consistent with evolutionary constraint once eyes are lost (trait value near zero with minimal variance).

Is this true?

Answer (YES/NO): NO